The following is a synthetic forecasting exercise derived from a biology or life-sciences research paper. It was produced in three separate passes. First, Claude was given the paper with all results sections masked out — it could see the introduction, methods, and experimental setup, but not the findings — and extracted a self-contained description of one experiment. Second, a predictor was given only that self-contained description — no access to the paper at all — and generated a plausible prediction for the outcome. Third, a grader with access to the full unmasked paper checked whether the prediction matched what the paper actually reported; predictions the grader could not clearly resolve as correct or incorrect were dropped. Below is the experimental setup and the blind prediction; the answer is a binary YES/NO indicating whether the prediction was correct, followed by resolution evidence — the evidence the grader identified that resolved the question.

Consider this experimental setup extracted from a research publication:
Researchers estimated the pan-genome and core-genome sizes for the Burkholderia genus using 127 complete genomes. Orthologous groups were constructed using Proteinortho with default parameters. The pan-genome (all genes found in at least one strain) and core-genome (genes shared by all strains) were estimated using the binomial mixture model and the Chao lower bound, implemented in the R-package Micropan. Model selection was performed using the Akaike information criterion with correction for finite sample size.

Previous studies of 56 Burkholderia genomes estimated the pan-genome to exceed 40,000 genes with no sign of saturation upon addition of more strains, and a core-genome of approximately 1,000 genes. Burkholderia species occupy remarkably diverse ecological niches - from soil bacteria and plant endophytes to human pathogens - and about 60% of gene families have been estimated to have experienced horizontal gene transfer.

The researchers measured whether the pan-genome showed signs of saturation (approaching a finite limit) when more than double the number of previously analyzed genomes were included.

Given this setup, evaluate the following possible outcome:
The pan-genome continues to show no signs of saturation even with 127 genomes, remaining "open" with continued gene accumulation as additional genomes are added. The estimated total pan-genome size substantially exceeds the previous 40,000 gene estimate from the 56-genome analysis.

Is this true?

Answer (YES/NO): YES